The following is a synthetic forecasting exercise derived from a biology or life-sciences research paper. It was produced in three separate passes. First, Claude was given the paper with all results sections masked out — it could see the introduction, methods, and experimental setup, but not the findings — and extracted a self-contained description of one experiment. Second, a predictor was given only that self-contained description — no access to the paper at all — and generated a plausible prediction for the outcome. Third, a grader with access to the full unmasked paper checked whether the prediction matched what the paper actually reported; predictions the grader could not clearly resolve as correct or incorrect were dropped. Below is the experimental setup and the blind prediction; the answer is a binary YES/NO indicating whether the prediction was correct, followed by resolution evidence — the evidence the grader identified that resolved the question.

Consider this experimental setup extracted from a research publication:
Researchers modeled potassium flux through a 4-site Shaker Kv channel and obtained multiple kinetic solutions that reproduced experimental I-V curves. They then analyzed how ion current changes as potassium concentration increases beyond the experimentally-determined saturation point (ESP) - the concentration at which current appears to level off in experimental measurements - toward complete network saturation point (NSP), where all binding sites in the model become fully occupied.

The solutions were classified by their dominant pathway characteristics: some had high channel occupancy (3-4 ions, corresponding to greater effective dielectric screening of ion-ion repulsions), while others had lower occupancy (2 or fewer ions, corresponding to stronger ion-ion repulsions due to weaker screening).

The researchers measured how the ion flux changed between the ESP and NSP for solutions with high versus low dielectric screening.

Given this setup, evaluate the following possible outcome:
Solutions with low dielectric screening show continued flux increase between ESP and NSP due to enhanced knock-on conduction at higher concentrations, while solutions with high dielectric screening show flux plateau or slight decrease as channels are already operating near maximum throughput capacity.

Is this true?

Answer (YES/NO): YES